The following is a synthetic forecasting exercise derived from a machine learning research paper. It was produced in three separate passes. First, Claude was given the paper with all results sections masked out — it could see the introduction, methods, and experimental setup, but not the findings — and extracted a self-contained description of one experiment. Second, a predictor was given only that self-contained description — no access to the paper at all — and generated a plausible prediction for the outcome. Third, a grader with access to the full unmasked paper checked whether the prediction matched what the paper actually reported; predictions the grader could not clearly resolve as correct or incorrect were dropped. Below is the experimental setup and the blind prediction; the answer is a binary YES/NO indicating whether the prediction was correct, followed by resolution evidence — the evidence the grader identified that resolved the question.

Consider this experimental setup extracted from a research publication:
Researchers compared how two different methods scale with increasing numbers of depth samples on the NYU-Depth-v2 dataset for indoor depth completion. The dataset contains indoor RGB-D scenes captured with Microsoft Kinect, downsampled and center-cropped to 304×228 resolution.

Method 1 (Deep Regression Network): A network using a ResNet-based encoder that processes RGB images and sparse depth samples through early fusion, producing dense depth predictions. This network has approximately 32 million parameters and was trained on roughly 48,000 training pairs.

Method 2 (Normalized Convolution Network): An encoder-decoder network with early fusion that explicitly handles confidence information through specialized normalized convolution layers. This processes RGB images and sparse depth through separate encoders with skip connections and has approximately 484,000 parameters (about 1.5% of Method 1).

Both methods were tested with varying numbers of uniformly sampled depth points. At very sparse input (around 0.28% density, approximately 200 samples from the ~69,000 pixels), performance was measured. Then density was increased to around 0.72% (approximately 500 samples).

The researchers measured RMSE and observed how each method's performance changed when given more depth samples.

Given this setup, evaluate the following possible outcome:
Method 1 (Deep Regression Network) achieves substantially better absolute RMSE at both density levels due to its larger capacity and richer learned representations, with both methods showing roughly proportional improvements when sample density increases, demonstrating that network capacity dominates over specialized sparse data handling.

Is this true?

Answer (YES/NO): NO